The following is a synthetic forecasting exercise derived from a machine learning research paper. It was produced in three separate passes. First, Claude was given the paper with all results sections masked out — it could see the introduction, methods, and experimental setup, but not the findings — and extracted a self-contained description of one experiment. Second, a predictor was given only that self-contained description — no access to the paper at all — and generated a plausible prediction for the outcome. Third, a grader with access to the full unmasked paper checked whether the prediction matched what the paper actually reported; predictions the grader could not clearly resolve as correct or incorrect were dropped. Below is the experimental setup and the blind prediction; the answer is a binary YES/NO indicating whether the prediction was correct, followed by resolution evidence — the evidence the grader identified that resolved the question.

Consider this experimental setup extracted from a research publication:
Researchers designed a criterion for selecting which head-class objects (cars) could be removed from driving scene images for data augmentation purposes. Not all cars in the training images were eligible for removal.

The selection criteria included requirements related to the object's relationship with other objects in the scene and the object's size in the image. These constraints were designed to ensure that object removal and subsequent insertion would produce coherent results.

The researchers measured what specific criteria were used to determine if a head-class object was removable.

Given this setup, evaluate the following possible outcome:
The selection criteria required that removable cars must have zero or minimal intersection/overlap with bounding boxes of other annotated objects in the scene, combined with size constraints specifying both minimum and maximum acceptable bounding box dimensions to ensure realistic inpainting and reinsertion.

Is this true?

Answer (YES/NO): NO